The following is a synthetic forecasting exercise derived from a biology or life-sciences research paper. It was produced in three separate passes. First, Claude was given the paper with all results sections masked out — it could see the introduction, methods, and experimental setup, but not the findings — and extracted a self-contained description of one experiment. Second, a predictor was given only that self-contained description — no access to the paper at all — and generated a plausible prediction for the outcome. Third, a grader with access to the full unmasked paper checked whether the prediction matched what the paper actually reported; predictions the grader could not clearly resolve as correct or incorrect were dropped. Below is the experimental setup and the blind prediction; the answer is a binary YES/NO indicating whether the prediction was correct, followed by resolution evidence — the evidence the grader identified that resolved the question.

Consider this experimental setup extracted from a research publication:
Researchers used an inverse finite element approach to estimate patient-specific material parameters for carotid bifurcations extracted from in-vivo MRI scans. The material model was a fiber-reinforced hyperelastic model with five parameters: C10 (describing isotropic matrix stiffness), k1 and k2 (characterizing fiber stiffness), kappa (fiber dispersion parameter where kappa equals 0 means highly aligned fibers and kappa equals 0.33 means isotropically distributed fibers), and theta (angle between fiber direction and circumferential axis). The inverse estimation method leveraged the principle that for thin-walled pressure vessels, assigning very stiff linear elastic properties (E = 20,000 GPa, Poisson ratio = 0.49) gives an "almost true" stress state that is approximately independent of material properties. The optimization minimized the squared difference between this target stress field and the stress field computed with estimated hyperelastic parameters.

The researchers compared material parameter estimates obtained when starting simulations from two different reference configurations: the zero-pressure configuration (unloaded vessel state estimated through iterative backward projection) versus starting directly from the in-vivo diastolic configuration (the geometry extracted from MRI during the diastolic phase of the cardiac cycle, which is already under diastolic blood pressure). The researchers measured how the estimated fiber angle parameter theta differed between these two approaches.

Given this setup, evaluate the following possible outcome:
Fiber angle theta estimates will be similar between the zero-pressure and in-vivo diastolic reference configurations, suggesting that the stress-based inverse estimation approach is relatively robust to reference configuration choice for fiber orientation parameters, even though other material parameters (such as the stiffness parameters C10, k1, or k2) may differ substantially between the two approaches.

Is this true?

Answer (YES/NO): YES